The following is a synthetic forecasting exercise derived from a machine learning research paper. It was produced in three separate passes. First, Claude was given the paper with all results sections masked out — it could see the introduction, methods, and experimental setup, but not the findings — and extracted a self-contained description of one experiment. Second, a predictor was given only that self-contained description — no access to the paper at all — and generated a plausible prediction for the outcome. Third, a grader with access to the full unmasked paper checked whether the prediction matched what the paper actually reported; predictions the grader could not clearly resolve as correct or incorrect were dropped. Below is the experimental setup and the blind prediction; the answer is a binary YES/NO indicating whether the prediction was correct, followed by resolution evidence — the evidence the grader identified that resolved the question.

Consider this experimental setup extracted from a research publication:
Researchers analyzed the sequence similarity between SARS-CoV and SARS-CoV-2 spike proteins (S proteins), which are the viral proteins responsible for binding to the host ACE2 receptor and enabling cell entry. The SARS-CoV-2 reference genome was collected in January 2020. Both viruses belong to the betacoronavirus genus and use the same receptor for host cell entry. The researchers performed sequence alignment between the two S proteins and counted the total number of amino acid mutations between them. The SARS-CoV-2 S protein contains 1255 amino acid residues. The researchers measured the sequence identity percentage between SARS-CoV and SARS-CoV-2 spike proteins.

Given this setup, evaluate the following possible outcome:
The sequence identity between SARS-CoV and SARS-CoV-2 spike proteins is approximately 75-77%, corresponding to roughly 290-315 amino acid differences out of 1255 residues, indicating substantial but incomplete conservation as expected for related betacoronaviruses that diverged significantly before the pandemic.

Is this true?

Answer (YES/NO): YES